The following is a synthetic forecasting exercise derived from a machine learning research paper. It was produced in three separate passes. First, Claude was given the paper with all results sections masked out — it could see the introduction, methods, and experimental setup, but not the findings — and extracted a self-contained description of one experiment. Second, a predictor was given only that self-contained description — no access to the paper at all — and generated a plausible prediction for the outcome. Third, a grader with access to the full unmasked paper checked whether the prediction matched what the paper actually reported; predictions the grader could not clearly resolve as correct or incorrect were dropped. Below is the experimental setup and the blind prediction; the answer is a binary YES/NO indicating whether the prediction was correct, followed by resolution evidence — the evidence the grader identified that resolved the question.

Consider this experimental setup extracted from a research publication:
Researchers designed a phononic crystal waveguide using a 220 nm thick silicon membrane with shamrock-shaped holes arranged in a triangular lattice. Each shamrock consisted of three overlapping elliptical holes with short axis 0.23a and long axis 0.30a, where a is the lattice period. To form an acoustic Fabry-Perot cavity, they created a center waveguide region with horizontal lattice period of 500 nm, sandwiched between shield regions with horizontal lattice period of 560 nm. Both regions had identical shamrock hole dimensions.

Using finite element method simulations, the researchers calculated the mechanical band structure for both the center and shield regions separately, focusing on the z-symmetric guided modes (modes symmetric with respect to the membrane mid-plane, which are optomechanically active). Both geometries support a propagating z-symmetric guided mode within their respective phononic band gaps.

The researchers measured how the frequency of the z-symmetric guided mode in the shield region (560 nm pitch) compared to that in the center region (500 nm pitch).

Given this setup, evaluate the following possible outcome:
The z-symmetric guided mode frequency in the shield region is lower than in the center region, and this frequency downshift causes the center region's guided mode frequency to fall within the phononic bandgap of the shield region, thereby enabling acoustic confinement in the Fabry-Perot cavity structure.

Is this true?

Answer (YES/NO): YES